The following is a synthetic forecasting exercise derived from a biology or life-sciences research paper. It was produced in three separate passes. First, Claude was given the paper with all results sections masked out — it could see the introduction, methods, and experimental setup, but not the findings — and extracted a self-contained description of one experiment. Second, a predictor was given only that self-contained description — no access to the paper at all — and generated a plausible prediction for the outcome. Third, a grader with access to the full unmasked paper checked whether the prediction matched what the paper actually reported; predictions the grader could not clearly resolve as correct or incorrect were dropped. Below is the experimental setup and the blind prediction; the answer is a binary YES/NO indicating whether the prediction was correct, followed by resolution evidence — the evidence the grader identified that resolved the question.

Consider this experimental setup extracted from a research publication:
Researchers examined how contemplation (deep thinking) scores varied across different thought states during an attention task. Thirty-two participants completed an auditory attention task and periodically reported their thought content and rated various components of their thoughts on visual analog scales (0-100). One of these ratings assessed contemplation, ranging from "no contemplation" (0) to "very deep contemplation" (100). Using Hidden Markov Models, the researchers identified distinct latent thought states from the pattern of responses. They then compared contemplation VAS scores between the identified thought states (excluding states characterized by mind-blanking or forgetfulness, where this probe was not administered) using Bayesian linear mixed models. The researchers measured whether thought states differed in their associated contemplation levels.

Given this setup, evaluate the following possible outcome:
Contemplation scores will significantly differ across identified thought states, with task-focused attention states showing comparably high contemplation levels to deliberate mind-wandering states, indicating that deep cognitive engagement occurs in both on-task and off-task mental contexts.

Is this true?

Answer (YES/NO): NO